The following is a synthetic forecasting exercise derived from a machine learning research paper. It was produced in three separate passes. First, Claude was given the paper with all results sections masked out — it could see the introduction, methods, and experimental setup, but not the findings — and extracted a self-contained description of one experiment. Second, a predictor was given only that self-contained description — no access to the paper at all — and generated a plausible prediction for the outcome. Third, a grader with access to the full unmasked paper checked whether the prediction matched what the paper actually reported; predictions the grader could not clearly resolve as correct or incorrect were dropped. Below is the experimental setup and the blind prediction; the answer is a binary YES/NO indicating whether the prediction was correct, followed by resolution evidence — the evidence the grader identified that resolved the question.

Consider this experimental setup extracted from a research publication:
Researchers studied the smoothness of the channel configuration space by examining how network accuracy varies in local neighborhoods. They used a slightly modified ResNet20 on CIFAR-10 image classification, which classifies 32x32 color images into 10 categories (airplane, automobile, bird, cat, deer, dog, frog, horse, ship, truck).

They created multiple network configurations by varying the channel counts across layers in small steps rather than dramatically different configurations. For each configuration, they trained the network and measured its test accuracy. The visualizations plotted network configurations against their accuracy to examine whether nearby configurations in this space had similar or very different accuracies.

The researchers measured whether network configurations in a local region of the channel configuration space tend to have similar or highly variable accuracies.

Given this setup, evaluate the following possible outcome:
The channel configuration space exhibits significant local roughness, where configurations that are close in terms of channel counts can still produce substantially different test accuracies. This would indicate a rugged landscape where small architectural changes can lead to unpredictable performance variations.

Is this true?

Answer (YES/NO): NO